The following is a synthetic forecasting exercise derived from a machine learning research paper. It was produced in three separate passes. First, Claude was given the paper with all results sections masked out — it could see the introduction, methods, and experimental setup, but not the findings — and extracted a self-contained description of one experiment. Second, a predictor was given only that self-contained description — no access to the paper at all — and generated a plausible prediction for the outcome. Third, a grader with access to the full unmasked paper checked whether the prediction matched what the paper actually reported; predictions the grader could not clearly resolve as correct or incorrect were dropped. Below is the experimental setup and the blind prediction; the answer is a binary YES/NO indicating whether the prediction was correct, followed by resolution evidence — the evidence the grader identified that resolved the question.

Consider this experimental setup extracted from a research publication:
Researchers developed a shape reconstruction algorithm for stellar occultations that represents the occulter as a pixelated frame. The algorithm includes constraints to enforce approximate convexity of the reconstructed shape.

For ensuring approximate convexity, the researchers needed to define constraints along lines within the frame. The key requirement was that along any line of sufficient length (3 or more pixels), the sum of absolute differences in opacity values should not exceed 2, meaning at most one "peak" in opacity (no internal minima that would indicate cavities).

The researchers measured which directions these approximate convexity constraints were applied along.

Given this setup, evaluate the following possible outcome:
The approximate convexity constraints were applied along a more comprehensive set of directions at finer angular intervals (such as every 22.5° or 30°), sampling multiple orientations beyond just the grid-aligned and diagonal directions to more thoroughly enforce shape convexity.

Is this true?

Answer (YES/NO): NO